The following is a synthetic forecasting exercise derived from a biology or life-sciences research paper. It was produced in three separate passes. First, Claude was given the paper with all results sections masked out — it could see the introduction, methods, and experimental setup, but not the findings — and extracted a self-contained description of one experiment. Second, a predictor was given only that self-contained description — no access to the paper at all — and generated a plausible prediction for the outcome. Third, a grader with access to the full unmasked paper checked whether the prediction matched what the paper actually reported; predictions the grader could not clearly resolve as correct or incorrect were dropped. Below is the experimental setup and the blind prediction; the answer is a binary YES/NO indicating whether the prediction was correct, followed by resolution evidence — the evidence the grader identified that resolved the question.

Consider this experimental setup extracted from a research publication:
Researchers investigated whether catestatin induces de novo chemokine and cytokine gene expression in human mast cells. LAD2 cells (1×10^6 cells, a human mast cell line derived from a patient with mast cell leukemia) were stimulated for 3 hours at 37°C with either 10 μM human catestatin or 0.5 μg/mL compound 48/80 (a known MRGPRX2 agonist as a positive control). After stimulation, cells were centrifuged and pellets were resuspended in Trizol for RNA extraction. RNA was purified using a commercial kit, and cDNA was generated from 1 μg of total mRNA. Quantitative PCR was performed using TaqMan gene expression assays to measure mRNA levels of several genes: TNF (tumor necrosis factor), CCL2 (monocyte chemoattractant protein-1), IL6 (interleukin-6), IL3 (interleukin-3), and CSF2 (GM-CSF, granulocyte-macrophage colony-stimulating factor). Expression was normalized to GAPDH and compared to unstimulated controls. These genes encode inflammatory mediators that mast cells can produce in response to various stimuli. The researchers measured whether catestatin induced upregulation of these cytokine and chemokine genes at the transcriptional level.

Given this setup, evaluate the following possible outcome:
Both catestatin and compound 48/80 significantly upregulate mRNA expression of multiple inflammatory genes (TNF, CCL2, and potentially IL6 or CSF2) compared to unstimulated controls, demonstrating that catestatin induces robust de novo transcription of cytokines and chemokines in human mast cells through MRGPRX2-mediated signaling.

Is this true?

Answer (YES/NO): YES